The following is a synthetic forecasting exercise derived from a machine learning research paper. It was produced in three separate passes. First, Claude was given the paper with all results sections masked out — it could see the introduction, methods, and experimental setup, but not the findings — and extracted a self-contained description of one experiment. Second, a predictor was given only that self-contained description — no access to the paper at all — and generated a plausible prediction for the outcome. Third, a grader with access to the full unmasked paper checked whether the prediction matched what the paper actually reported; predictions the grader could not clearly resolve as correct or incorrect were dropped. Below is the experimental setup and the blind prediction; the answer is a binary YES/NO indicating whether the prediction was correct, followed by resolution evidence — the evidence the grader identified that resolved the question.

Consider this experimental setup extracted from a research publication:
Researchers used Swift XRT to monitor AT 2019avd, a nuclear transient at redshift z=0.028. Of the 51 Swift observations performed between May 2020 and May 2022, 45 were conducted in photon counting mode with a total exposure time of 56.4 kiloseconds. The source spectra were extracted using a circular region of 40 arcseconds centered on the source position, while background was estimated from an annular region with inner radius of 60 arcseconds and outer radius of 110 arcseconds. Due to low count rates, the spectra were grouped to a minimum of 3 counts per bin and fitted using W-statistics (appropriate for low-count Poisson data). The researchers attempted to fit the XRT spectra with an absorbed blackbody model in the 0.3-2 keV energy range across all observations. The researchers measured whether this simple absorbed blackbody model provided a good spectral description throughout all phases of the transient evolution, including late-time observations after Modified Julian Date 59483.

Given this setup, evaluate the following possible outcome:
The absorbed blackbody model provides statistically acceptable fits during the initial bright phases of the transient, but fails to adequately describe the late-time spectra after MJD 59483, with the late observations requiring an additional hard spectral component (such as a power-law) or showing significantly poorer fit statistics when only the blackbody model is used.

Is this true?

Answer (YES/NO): YES